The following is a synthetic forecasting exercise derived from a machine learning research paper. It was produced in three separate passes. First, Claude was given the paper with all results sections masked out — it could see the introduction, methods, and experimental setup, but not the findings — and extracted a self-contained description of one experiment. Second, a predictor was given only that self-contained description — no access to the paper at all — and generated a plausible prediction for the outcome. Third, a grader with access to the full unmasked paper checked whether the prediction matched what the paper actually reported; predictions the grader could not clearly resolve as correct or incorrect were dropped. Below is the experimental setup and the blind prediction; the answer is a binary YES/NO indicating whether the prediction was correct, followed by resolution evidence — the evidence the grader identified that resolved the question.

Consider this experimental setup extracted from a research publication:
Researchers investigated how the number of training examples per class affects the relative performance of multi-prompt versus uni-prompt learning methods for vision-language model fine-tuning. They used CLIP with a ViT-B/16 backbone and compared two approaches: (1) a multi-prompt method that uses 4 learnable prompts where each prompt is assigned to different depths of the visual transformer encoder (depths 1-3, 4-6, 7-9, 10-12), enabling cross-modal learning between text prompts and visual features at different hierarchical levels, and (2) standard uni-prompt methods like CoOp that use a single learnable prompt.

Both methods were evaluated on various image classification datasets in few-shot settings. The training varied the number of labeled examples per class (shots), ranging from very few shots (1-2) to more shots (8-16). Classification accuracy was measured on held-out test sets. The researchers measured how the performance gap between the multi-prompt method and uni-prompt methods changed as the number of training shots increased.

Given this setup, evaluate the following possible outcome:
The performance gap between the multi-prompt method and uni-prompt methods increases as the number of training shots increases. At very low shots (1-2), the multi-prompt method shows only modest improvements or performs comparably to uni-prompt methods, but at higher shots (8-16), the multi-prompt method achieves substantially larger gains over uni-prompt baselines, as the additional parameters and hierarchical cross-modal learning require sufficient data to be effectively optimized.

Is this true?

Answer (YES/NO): NO